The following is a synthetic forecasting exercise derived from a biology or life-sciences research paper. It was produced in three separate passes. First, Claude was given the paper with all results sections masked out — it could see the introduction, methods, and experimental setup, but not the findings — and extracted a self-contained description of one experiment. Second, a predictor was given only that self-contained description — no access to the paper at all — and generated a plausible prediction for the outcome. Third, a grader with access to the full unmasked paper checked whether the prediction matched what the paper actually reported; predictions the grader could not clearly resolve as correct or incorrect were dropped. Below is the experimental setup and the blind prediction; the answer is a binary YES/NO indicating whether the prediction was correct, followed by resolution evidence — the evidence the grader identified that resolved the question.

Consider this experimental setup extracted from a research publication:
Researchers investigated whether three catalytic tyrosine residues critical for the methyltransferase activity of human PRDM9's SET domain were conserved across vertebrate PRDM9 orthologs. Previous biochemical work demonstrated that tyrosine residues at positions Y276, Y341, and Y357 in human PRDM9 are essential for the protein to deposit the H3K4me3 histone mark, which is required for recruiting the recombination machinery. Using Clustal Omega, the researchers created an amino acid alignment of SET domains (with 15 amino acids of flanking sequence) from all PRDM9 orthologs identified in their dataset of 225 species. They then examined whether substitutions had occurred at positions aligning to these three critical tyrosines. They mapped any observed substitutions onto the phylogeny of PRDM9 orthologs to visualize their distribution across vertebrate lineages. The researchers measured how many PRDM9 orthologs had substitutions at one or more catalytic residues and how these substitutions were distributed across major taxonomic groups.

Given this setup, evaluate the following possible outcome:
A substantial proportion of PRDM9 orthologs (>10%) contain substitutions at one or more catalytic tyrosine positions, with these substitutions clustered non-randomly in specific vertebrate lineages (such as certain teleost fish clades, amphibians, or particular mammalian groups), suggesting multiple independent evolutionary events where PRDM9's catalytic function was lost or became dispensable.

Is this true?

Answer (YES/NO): YES